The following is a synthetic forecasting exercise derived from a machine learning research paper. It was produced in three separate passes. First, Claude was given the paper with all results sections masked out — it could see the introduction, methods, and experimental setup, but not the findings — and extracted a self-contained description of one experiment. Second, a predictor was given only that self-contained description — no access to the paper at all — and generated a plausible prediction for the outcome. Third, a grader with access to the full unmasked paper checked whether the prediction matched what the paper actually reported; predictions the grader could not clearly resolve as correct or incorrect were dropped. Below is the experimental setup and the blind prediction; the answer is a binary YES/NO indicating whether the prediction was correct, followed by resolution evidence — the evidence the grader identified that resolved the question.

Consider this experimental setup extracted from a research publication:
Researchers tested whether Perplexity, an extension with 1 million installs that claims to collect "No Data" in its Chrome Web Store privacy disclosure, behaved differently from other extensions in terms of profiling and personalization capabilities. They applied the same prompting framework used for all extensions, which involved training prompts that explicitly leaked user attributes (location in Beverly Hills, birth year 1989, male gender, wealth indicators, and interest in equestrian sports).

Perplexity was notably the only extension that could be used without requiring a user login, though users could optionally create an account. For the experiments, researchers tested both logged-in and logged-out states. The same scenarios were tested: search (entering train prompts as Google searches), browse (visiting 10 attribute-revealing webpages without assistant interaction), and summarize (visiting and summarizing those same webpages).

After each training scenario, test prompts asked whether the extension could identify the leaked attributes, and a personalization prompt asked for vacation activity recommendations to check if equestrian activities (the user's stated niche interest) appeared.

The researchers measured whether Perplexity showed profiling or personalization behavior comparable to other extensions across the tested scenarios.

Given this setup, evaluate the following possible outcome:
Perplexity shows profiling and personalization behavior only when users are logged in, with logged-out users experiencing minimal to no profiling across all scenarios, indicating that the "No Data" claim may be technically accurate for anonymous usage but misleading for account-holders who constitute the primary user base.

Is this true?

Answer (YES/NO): NO